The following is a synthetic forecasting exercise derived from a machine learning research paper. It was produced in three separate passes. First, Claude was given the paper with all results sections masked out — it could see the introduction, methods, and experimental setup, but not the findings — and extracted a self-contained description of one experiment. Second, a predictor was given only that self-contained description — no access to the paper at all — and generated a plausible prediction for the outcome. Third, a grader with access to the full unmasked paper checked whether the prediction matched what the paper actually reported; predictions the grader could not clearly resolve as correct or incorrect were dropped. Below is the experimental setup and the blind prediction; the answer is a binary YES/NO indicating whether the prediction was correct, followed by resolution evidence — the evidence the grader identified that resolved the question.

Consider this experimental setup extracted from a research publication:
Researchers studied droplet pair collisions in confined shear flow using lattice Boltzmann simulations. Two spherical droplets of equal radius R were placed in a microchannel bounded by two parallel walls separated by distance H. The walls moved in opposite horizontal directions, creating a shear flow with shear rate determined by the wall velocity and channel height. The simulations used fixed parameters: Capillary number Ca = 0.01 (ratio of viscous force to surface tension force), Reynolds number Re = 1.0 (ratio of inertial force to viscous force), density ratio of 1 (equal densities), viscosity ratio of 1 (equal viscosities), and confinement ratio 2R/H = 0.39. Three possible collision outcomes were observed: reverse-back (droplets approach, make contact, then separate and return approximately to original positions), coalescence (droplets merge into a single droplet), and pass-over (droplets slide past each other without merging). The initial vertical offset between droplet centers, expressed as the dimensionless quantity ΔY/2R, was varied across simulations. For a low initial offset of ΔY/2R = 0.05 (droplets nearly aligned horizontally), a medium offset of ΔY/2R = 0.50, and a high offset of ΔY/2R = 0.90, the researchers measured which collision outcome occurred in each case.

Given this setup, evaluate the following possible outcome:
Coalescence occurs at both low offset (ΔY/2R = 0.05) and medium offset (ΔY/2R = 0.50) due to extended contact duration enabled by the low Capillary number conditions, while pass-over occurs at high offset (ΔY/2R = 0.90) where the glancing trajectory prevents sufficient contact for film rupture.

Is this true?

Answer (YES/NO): NO